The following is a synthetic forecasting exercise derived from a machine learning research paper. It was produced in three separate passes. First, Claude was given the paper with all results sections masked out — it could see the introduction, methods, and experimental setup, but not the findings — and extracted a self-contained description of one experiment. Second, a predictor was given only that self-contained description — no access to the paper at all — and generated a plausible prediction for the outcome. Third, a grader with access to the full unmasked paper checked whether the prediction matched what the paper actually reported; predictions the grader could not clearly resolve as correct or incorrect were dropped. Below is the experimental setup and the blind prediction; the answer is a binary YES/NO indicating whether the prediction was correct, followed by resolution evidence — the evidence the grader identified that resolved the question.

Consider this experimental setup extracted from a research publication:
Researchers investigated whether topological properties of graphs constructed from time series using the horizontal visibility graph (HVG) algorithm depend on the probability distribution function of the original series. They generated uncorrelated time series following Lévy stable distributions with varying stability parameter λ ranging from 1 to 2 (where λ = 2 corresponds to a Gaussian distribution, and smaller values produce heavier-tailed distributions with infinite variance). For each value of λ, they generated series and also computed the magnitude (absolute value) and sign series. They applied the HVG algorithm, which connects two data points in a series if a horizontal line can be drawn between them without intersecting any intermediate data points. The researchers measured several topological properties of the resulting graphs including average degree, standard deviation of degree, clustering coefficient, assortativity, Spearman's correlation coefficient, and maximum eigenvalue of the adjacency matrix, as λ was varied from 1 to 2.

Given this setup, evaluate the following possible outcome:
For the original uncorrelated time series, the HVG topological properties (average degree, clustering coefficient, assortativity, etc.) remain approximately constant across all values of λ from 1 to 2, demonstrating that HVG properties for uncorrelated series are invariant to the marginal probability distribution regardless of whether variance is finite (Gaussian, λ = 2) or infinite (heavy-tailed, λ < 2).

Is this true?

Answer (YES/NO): YES